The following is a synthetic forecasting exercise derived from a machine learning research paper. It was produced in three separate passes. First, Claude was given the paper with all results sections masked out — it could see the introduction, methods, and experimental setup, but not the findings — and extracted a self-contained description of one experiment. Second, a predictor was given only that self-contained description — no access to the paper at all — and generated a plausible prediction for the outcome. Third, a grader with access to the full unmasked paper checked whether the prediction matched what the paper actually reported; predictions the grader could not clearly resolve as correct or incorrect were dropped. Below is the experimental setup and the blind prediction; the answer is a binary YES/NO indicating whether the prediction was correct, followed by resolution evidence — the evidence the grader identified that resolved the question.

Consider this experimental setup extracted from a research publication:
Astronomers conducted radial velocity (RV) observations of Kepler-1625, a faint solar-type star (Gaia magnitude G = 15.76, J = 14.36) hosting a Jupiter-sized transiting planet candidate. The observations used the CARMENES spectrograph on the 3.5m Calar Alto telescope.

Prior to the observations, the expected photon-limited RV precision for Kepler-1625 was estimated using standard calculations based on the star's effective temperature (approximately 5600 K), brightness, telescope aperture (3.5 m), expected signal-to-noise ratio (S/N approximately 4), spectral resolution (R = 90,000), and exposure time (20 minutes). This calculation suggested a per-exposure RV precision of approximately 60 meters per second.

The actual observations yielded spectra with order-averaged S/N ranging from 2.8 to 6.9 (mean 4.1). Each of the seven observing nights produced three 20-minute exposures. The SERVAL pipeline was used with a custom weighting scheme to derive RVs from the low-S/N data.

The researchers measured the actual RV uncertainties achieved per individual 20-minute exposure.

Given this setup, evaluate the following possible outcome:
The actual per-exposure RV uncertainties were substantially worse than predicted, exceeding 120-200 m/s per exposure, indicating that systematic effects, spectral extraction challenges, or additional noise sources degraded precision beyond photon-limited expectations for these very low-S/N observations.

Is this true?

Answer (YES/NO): YES